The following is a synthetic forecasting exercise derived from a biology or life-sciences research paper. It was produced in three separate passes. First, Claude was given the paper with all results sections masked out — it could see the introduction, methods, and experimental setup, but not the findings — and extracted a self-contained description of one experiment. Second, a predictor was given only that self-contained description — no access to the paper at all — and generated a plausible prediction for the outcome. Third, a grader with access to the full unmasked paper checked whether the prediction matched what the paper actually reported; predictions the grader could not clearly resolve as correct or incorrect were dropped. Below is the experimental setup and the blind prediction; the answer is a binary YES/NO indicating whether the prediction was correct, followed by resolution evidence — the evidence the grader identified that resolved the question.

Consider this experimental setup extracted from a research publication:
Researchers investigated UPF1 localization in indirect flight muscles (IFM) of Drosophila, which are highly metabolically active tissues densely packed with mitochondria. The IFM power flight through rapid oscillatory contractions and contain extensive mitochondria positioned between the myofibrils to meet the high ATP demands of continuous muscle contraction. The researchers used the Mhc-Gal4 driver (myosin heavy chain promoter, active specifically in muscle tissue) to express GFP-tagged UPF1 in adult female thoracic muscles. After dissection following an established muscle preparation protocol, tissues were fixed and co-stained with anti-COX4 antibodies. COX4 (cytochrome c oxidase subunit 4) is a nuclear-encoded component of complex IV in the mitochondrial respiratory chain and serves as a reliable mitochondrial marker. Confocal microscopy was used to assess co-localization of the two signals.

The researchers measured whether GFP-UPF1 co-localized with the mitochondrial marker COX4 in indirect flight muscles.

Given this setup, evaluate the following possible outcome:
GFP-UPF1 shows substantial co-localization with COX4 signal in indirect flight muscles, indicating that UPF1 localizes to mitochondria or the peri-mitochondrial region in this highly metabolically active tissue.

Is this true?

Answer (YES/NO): NO